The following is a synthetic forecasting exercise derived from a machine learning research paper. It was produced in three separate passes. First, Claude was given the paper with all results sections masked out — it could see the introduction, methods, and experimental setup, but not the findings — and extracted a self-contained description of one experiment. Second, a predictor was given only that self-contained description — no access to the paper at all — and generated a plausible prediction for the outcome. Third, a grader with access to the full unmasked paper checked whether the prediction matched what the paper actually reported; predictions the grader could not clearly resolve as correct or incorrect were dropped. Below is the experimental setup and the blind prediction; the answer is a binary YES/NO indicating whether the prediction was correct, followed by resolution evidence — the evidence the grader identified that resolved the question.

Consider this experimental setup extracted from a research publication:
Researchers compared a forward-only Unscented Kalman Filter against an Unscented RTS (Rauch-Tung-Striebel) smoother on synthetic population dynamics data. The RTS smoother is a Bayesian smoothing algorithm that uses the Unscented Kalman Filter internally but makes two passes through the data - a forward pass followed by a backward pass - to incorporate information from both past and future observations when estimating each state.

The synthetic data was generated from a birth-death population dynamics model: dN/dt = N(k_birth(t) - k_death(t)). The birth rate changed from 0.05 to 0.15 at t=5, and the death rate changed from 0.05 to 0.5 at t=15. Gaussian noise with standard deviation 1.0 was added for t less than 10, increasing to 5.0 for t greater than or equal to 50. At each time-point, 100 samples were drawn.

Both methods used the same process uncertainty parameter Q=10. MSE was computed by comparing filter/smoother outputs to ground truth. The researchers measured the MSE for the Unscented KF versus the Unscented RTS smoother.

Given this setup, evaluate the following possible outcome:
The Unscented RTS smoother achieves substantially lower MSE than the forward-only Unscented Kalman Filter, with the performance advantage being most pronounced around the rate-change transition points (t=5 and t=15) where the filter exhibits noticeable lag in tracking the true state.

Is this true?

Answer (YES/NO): NO